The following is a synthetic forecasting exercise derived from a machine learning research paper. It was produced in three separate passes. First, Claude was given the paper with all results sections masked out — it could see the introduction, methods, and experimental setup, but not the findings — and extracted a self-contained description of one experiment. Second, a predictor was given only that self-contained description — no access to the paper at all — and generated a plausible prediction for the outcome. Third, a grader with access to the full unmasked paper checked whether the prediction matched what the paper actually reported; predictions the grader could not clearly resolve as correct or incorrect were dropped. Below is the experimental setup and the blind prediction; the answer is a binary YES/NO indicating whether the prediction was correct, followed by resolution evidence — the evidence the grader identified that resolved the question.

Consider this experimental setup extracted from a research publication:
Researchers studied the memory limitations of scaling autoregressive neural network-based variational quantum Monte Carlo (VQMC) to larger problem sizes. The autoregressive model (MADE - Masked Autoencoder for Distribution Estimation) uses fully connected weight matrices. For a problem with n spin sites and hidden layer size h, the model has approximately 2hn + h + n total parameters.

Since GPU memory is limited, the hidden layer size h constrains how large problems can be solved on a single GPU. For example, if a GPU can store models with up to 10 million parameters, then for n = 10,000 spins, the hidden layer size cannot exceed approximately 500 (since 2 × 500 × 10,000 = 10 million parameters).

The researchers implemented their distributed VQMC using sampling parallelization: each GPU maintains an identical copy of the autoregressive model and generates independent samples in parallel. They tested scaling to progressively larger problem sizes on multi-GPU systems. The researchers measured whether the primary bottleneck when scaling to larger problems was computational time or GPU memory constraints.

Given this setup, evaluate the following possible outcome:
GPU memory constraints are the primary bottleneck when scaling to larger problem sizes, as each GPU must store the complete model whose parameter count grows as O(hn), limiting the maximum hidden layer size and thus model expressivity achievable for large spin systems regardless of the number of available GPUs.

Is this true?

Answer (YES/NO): YES